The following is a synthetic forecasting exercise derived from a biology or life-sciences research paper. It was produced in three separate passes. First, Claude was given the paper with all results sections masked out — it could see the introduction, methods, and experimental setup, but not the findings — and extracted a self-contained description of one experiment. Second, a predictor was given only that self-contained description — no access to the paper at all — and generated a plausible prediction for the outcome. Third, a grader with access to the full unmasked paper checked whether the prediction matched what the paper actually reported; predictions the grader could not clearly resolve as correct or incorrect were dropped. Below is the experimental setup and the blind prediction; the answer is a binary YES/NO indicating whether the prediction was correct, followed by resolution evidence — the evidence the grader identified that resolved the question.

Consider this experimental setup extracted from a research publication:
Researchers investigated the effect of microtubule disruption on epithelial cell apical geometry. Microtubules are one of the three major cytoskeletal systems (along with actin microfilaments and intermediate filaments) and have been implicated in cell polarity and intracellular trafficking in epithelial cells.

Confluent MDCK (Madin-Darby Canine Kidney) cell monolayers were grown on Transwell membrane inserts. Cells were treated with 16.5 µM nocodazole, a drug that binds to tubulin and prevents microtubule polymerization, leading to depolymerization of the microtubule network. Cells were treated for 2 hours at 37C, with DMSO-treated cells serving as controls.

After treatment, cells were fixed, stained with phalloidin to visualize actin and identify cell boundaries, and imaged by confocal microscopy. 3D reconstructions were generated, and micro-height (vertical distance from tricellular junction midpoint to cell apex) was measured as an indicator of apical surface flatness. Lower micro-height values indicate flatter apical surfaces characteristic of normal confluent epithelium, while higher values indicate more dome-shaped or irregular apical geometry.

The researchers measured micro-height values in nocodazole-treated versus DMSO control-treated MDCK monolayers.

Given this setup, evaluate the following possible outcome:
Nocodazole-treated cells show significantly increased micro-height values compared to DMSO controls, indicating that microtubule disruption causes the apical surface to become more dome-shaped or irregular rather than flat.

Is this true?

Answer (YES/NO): NO